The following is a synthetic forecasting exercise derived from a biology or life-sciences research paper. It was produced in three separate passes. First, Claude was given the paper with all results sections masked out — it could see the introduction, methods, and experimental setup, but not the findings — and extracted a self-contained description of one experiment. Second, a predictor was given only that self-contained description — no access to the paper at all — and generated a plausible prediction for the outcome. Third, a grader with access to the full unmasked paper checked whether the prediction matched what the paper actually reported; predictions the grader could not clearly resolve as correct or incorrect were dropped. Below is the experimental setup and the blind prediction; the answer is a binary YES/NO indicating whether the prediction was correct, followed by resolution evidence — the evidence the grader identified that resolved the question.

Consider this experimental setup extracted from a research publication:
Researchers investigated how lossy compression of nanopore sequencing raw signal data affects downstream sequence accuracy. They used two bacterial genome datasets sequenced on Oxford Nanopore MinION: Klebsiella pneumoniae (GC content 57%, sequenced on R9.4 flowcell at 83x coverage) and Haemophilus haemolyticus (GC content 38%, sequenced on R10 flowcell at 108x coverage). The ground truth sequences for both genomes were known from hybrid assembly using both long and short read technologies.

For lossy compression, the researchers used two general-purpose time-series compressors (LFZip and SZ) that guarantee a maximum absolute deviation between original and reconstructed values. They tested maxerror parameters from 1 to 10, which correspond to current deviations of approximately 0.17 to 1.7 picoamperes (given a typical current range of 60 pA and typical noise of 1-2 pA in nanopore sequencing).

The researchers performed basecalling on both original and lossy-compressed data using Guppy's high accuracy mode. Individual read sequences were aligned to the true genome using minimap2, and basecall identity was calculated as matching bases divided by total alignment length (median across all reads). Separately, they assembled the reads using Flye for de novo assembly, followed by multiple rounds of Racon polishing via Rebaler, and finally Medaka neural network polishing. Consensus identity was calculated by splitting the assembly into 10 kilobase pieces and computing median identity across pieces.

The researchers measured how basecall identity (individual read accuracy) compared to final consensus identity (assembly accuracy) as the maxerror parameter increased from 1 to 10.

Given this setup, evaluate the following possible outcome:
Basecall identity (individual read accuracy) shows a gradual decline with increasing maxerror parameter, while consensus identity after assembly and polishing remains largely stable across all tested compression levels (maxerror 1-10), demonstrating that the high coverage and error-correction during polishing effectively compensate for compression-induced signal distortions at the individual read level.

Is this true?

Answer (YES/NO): NO